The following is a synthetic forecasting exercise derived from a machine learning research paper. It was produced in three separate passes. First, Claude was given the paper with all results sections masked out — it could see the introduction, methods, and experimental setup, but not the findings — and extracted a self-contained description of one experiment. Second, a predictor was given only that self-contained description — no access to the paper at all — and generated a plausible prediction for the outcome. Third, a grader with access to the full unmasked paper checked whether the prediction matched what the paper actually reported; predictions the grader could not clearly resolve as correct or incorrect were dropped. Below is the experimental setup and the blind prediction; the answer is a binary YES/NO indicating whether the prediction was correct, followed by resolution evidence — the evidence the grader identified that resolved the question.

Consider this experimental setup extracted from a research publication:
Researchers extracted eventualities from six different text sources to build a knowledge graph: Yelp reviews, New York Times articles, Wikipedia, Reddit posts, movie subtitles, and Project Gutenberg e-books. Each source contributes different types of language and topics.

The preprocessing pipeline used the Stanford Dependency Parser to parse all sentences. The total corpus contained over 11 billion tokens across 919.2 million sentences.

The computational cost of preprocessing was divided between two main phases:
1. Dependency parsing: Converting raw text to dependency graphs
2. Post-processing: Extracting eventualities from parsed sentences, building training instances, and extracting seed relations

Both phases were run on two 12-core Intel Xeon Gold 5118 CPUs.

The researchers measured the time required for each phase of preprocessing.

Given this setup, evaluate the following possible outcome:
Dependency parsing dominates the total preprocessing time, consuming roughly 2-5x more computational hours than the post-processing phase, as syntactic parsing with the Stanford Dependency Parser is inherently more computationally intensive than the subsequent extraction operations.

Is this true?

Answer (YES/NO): YES